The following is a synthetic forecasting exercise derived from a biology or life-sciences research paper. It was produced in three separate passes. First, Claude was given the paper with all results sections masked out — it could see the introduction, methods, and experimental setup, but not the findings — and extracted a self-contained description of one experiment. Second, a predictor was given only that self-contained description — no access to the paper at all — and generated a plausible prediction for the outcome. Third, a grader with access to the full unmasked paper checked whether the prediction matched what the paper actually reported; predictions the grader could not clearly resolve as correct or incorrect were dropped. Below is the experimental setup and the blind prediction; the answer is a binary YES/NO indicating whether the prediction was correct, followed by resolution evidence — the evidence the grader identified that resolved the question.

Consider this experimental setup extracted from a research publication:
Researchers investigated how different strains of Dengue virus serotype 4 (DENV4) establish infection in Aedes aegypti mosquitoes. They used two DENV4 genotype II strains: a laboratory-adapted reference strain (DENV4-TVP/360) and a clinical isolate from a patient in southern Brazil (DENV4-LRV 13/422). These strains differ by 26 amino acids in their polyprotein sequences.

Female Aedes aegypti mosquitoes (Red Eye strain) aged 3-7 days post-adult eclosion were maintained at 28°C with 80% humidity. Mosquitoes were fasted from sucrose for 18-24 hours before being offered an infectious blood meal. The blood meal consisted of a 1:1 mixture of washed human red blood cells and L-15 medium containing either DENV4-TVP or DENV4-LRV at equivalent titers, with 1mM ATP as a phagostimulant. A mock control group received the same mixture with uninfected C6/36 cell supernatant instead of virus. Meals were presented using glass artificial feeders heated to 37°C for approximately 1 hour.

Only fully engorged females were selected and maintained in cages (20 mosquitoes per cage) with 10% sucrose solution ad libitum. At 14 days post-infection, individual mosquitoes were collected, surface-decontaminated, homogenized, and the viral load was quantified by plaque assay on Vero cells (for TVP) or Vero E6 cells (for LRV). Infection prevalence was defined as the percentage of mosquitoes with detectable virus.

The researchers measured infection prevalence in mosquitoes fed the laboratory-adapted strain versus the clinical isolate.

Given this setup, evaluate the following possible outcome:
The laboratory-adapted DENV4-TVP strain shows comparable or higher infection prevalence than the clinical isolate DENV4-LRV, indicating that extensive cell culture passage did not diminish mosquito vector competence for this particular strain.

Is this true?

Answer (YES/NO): YES